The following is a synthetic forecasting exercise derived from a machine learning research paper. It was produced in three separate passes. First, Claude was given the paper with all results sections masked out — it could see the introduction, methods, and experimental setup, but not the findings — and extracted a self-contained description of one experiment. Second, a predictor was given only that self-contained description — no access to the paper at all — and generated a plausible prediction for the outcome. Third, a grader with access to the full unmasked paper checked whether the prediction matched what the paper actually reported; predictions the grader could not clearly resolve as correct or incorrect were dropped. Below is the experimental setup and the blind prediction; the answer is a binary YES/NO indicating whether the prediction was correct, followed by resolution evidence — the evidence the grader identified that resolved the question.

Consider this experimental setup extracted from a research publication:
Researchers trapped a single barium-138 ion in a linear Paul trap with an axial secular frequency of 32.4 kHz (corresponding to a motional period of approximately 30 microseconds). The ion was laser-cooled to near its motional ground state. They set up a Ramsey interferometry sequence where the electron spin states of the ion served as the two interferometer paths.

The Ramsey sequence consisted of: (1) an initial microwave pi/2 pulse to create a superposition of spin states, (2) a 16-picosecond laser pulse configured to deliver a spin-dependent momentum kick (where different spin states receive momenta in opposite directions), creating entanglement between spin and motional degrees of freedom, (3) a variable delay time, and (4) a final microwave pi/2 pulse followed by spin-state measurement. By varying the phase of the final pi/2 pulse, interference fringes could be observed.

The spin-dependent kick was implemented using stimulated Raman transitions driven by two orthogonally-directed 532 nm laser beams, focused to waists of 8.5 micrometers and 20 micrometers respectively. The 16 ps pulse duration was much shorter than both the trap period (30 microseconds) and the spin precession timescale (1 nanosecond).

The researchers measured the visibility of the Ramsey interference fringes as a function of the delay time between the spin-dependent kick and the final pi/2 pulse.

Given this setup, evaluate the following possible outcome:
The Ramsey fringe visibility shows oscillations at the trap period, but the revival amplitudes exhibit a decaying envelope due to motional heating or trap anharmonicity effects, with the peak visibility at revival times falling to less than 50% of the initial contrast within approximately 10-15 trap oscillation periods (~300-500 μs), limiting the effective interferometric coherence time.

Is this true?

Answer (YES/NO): NO